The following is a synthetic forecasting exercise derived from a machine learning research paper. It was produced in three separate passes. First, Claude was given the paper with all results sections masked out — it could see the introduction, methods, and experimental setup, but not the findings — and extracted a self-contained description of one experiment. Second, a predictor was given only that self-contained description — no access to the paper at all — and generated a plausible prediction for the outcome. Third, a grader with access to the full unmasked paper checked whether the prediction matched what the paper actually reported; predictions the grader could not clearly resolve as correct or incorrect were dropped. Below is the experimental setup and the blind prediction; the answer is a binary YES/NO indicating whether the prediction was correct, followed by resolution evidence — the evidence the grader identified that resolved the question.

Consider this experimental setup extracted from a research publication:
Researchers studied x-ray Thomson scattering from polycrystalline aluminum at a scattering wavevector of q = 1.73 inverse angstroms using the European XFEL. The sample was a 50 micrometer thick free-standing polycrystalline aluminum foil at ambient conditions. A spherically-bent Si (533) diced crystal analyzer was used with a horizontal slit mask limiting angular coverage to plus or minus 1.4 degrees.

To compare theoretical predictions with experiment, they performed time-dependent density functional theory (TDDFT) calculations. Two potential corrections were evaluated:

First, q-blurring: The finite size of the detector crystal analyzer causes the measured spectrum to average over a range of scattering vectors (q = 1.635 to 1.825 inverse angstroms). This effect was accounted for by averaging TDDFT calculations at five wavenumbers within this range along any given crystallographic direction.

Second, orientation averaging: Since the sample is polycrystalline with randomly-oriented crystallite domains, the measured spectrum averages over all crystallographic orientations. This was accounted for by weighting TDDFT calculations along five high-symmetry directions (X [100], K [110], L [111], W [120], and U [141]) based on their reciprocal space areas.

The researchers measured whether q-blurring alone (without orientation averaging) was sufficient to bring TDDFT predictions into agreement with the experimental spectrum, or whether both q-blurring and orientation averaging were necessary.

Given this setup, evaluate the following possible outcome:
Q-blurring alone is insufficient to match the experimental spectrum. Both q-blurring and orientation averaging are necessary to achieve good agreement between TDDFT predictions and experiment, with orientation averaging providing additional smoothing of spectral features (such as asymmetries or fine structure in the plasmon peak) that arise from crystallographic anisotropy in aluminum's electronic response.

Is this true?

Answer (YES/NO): YES